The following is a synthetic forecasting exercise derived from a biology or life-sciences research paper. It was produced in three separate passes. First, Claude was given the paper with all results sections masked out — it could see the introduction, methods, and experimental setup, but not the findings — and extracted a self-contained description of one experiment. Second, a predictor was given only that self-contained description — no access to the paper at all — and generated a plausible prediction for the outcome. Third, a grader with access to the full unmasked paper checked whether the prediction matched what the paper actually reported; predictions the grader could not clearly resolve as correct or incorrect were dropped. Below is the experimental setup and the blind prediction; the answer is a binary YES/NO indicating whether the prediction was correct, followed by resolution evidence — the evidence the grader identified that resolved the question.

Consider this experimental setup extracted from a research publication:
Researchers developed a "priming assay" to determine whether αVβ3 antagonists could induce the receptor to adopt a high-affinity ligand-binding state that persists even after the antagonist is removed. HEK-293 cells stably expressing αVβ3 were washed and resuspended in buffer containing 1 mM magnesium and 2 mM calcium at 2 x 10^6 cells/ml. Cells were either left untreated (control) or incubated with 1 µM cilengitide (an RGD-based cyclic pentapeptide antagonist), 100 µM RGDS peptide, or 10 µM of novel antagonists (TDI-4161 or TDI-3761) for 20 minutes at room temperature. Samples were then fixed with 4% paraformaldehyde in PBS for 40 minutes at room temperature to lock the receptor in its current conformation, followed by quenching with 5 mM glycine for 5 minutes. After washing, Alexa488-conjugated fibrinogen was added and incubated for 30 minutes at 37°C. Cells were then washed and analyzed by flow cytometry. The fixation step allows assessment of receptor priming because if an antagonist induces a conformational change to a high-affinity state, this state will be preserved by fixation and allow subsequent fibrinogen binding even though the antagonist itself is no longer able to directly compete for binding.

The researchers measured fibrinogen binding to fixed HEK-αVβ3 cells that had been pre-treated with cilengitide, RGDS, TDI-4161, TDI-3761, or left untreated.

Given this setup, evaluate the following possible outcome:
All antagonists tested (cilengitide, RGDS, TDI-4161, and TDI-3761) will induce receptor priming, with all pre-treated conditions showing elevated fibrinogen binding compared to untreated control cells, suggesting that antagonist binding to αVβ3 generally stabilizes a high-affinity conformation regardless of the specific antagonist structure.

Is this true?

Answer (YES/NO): NO